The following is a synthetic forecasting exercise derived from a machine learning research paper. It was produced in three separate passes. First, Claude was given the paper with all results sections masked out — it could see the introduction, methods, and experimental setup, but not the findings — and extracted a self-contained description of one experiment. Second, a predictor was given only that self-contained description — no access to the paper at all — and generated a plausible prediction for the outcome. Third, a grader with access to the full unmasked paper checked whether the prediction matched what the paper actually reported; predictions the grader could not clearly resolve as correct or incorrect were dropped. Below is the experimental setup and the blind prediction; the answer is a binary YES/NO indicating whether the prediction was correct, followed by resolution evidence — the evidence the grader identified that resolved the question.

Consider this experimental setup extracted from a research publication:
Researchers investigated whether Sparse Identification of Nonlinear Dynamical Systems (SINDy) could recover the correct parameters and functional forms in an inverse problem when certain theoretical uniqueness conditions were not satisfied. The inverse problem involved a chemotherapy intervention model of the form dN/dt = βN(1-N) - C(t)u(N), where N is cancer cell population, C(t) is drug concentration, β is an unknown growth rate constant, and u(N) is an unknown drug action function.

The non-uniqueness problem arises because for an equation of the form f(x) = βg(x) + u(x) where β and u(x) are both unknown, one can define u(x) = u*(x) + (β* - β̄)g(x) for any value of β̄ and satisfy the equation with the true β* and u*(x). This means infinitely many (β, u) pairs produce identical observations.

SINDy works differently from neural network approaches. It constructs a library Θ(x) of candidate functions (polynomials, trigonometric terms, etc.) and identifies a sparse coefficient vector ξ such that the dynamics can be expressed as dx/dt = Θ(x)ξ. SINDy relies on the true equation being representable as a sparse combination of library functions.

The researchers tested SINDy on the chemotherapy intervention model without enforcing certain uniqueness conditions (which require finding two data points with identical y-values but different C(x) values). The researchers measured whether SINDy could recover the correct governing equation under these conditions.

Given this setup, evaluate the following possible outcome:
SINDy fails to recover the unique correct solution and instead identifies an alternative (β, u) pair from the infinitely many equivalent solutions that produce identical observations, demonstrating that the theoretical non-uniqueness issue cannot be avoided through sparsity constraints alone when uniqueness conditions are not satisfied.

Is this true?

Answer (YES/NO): NO